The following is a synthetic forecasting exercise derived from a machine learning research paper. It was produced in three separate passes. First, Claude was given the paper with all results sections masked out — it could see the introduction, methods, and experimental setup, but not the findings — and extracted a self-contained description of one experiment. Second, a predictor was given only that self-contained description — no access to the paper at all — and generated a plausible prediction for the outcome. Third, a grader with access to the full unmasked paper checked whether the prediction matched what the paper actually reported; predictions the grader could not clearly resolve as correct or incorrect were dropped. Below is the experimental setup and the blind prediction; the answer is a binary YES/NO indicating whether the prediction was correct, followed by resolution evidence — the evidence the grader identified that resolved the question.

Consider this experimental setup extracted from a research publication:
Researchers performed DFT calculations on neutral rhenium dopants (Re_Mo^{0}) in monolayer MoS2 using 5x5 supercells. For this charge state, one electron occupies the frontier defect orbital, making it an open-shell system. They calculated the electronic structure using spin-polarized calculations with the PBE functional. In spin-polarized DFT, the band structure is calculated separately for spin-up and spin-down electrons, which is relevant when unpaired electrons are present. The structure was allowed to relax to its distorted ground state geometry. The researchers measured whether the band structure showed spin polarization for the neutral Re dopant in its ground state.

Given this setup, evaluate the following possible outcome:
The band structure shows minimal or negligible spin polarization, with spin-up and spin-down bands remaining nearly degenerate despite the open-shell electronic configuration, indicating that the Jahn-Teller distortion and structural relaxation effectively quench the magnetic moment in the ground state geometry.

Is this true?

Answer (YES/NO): NO